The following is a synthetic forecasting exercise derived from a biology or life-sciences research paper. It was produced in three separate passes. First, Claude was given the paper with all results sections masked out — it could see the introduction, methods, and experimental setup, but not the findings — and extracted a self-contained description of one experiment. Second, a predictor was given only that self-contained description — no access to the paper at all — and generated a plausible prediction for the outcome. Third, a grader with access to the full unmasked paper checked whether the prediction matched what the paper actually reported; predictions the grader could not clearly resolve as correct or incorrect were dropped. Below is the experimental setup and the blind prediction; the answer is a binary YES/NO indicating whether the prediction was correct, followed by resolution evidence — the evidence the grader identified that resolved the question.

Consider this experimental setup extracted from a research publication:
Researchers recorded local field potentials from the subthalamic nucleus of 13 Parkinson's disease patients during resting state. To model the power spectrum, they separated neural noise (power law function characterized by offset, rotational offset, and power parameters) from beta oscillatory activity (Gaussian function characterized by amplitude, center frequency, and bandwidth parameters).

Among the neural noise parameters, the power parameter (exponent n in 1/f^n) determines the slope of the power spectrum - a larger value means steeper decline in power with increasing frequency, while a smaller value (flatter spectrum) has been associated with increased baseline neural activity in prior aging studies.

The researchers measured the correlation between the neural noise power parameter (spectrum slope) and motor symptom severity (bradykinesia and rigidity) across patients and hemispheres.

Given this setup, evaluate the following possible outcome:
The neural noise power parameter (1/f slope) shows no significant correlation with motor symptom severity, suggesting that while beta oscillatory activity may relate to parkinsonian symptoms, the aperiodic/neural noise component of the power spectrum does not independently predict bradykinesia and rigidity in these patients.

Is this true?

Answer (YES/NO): YES